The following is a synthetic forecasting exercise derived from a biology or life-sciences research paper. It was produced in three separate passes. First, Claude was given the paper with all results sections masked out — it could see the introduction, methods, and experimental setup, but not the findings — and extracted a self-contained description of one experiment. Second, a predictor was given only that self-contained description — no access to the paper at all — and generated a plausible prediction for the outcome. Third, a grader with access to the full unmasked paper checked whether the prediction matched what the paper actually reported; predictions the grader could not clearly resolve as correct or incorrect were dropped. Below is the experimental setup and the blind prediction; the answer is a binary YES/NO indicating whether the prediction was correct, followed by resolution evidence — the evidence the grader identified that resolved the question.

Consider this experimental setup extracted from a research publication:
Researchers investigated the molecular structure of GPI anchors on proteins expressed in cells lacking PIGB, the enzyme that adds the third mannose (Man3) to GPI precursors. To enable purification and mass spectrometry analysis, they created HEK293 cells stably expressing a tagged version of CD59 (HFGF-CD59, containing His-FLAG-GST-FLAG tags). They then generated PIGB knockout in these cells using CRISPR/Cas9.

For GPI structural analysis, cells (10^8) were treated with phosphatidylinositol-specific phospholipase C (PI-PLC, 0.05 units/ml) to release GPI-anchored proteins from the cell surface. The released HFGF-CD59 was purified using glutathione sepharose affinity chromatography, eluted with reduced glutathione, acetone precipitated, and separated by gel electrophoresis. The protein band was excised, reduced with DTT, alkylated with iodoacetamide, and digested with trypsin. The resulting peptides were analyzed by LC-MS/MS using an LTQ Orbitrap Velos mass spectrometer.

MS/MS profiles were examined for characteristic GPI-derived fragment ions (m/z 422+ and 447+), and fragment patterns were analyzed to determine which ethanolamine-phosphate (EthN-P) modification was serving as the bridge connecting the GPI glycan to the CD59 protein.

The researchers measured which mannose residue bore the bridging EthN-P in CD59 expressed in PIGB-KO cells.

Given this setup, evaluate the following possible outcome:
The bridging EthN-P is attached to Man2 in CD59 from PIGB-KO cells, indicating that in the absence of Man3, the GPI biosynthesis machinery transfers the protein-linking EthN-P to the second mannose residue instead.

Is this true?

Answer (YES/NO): YES